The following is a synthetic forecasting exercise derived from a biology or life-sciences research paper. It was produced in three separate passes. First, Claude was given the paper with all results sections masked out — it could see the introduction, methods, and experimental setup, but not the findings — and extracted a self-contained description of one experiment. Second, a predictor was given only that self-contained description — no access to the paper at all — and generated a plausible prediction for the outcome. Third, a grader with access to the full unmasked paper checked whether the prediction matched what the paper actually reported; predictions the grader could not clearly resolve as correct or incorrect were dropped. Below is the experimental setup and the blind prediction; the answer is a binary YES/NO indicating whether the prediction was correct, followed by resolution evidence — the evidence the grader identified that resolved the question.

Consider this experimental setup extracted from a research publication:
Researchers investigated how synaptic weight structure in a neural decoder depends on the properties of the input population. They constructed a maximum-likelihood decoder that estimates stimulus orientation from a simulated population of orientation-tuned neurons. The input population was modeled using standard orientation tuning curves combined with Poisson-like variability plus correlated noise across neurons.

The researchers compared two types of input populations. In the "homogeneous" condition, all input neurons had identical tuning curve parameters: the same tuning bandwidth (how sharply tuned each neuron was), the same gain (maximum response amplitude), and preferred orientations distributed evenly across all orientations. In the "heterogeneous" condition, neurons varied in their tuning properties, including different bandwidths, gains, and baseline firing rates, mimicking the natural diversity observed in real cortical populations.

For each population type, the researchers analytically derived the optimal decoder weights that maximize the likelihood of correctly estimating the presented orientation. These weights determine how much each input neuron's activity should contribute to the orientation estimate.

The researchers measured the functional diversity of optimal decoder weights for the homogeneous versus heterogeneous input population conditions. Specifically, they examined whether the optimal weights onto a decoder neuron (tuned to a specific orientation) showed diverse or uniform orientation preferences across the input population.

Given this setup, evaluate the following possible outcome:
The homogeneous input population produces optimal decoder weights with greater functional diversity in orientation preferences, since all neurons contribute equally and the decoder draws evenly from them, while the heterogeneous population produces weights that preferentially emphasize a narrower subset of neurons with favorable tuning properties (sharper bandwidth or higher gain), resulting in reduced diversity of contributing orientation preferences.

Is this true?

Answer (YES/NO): NO